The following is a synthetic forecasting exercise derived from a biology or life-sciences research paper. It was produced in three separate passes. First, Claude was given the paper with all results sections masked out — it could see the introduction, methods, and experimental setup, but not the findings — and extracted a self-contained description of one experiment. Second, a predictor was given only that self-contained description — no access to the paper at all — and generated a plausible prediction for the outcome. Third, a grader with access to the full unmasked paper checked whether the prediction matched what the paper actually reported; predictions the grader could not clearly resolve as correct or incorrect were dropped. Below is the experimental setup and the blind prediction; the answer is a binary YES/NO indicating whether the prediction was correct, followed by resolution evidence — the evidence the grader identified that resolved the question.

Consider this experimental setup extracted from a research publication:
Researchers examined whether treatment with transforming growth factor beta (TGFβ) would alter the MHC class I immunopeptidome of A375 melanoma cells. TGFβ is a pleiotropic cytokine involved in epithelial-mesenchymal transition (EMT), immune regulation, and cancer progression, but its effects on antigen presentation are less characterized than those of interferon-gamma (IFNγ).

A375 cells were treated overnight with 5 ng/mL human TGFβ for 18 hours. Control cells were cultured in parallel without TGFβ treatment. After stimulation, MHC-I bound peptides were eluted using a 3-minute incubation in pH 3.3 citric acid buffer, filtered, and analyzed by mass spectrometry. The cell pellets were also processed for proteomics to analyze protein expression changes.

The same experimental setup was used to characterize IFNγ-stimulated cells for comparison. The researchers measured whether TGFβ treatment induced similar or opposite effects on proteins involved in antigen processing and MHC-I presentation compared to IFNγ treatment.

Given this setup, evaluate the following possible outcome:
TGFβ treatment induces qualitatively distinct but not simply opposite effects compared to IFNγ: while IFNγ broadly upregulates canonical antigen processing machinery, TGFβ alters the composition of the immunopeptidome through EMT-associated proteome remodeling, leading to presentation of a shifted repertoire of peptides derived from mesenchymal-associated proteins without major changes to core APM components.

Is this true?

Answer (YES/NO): NO